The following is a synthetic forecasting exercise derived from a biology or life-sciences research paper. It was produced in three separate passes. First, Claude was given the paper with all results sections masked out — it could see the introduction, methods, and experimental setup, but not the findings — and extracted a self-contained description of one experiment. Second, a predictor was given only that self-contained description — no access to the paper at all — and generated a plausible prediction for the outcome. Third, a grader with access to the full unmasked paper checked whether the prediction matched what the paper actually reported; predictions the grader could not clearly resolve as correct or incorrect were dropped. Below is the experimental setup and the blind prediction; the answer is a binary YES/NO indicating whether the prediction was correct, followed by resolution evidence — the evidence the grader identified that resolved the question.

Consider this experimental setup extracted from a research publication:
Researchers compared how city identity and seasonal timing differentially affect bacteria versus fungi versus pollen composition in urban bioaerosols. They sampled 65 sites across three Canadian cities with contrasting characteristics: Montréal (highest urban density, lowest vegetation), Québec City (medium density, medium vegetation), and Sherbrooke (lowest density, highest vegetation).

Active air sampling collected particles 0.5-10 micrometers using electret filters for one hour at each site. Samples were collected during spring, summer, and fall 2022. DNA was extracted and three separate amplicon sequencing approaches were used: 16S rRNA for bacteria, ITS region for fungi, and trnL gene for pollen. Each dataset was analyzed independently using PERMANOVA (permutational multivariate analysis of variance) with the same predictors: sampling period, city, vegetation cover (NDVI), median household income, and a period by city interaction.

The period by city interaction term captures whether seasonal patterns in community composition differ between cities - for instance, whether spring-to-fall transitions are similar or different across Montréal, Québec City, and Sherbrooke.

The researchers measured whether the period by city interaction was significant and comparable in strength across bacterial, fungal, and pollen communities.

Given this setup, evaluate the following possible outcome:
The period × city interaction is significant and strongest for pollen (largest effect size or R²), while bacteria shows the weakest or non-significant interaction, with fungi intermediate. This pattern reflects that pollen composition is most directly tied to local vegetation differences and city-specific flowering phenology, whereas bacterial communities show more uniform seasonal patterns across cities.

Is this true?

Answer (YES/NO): YES